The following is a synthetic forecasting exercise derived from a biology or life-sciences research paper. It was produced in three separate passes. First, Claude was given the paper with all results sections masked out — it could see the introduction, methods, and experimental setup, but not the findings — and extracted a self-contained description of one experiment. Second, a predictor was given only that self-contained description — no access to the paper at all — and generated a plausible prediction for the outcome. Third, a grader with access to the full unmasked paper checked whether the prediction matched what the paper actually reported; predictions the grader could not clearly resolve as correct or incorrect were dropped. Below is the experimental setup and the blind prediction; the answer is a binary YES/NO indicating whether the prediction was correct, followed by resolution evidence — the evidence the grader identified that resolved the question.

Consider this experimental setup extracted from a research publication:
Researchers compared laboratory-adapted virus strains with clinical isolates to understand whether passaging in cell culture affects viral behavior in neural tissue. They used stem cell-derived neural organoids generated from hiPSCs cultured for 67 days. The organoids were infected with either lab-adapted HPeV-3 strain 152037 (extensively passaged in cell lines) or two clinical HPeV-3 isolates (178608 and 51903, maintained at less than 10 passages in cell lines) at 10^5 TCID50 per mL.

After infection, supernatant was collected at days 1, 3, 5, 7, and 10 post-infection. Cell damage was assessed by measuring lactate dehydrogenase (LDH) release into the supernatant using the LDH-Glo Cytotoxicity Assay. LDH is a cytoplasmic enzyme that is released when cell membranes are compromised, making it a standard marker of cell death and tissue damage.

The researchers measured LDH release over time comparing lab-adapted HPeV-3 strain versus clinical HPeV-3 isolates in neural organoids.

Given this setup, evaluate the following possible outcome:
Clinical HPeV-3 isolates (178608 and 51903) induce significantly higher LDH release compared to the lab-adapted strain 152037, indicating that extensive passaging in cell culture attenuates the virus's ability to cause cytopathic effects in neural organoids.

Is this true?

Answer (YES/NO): NO